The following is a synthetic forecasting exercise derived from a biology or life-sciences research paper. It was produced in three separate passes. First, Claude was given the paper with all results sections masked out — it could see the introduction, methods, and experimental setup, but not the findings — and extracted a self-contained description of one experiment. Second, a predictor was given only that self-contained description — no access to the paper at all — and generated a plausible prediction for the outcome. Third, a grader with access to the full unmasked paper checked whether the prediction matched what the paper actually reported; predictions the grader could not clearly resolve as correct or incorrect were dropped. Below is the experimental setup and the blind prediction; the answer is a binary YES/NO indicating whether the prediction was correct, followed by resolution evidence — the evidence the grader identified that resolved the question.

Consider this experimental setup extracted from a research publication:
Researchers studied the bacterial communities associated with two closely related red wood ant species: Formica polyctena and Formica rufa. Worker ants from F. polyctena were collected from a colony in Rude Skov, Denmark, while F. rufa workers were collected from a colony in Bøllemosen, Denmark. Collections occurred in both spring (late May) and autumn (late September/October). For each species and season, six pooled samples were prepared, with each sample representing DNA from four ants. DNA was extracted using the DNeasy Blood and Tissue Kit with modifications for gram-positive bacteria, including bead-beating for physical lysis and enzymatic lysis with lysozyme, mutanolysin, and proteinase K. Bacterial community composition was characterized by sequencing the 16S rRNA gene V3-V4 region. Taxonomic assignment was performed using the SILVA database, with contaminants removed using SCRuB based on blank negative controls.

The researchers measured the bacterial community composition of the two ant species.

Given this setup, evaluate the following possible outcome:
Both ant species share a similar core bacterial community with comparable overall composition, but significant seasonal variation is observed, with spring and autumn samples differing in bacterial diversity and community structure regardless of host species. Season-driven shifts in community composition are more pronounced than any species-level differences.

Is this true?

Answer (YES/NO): NO